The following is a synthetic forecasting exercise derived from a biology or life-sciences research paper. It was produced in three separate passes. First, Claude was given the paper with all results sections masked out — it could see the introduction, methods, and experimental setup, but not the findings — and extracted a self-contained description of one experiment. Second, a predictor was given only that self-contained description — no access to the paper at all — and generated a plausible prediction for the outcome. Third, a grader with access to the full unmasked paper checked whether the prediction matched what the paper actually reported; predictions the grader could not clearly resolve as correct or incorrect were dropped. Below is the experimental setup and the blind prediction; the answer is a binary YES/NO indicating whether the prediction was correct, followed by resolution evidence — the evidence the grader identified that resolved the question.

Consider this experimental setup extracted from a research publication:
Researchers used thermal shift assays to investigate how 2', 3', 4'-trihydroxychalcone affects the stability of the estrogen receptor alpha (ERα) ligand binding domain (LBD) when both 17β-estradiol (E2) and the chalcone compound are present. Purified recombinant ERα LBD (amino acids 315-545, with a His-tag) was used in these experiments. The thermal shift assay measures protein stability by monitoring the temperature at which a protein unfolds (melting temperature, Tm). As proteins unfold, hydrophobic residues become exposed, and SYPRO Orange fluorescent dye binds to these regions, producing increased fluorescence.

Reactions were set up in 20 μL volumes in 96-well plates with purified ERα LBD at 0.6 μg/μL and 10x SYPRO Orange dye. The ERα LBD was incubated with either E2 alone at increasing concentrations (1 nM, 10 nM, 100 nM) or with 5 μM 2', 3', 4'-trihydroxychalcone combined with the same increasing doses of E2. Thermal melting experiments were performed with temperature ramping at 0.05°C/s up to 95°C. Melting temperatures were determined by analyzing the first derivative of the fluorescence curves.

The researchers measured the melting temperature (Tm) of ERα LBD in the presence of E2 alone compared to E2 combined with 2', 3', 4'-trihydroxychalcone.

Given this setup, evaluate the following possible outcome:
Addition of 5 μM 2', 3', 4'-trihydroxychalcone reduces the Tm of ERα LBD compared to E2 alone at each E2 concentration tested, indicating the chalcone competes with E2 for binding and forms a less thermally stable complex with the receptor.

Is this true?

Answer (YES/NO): NO